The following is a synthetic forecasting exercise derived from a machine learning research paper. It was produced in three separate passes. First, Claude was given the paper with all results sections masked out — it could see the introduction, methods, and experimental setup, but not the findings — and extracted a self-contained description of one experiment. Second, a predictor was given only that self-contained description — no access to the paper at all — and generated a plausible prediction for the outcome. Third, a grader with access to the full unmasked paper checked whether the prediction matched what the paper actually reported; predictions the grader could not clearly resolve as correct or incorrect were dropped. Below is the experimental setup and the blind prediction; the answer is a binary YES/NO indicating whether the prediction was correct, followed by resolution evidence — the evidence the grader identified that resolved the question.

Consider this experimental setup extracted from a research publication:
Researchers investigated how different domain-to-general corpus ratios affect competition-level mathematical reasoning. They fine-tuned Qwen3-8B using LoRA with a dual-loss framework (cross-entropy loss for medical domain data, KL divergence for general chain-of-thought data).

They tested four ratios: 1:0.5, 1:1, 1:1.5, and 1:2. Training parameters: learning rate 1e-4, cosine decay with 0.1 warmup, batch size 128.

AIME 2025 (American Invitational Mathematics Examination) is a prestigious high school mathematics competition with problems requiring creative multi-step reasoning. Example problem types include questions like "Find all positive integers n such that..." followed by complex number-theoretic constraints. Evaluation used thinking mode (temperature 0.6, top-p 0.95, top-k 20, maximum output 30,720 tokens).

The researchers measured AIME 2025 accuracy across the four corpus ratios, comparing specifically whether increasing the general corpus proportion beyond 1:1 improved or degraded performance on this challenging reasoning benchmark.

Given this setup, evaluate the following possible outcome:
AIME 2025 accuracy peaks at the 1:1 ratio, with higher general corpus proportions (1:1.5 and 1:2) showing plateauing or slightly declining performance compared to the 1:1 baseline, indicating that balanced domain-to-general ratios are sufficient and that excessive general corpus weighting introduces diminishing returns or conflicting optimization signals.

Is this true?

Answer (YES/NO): YES